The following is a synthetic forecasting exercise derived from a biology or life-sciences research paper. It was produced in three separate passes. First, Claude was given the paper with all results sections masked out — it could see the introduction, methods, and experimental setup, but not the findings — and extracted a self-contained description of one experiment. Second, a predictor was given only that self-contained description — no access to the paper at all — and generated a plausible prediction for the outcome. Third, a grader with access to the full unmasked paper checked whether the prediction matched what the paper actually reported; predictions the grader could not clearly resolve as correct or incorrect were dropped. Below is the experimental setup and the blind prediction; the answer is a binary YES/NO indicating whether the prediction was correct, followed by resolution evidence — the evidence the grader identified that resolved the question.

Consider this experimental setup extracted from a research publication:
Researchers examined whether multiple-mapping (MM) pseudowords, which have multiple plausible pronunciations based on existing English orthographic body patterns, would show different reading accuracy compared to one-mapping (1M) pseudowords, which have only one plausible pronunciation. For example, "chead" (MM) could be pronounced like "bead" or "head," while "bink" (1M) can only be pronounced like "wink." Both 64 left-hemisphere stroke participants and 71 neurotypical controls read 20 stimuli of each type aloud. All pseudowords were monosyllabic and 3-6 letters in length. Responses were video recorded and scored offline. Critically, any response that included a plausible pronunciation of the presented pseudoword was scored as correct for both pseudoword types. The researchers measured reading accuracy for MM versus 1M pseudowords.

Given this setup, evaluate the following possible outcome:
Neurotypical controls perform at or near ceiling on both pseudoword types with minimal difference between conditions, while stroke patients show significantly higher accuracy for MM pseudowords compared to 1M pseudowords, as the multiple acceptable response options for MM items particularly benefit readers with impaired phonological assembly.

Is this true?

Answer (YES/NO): NO